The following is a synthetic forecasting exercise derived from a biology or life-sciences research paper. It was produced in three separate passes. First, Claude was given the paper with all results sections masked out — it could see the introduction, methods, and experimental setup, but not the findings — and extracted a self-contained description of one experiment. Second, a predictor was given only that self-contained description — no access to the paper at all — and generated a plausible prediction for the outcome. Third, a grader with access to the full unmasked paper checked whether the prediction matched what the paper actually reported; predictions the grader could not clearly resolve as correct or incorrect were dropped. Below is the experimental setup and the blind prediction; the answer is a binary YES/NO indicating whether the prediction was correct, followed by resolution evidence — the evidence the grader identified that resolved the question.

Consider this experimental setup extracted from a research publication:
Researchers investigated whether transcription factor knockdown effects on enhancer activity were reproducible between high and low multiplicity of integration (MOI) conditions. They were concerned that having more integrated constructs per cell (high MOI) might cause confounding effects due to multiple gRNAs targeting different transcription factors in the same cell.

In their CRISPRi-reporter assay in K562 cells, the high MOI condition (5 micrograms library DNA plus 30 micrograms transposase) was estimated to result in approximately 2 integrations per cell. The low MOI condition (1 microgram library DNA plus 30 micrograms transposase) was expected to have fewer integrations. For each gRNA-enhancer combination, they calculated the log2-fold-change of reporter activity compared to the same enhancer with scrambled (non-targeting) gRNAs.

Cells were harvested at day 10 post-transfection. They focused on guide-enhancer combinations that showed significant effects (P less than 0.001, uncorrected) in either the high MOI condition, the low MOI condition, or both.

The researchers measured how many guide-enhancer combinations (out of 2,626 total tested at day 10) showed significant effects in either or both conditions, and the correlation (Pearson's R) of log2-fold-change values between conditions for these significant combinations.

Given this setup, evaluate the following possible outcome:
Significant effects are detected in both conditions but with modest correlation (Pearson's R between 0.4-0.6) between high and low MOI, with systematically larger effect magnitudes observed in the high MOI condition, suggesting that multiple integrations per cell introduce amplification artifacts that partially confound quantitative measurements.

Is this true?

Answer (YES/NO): NO